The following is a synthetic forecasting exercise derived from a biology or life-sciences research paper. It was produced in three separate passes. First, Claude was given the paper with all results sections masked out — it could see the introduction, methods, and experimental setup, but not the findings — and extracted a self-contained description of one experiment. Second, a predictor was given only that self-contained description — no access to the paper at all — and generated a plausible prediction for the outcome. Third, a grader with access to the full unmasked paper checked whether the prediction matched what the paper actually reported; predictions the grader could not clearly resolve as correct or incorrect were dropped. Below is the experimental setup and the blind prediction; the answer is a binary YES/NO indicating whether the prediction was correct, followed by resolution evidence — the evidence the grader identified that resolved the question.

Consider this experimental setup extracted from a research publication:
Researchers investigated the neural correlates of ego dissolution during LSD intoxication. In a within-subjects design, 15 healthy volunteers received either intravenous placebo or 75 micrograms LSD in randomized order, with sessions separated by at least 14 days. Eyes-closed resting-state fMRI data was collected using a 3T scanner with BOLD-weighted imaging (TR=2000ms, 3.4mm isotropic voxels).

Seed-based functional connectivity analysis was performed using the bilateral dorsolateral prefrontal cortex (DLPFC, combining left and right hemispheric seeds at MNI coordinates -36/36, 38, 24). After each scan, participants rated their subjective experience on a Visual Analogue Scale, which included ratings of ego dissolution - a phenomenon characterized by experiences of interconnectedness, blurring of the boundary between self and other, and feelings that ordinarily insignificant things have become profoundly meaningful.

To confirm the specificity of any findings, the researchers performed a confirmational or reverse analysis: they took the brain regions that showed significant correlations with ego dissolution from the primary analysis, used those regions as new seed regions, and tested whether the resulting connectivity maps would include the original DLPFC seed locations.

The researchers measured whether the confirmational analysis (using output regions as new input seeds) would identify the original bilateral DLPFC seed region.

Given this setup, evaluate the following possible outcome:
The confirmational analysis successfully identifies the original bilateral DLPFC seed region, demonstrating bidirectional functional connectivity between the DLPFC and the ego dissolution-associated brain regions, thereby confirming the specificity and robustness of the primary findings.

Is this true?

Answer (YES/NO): NO